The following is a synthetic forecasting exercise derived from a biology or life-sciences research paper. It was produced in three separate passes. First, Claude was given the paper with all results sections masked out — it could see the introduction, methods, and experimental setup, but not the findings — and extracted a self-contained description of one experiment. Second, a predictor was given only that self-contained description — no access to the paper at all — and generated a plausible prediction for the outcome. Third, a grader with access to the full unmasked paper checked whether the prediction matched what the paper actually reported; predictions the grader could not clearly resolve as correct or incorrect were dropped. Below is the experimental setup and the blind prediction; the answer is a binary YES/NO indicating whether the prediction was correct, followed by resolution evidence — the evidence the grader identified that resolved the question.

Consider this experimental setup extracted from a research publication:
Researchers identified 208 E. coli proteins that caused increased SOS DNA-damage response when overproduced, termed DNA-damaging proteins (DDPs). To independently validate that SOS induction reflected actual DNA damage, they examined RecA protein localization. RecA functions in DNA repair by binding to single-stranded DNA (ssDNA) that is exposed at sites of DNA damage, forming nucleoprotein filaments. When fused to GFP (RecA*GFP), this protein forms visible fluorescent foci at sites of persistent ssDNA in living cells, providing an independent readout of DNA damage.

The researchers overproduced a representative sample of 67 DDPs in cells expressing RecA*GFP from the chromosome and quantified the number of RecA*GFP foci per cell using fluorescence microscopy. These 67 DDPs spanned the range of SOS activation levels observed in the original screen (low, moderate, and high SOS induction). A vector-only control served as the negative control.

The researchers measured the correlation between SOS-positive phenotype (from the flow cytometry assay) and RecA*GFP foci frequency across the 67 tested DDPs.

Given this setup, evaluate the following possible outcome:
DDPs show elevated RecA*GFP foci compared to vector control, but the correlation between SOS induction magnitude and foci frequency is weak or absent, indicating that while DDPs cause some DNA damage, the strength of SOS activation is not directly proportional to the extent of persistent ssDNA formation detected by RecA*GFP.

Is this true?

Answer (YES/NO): NO